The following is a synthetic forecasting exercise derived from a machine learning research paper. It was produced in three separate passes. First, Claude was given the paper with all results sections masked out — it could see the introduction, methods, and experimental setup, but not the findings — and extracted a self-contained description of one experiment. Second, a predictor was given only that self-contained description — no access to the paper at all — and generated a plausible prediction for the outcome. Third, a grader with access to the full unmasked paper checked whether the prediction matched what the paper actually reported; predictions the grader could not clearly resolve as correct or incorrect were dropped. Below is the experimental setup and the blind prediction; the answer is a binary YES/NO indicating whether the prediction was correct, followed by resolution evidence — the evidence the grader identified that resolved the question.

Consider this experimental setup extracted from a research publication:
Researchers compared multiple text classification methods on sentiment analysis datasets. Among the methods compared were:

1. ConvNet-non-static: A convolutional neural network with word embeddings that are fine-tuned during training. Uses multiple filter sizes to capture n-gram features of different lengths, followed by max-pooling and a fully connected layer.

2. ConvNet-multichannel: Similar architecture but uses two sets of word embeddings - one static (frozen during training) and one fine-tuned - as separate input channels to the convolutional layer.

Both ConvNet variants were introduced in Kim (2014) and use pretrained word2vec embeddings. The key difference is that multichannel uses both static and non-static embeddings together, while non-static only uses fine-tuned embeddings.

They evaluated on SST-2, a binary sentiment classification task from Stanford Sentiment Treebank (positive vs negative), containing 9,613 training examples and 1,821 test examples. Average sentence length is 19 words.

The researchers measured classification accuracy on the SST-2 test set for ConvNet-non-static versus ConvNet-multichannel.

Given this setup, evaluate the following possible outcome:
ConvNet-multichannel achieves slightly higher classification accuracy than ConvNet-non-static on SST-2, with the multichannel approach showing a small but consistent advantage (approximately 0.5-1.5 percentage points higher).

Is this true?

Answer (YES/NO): YES